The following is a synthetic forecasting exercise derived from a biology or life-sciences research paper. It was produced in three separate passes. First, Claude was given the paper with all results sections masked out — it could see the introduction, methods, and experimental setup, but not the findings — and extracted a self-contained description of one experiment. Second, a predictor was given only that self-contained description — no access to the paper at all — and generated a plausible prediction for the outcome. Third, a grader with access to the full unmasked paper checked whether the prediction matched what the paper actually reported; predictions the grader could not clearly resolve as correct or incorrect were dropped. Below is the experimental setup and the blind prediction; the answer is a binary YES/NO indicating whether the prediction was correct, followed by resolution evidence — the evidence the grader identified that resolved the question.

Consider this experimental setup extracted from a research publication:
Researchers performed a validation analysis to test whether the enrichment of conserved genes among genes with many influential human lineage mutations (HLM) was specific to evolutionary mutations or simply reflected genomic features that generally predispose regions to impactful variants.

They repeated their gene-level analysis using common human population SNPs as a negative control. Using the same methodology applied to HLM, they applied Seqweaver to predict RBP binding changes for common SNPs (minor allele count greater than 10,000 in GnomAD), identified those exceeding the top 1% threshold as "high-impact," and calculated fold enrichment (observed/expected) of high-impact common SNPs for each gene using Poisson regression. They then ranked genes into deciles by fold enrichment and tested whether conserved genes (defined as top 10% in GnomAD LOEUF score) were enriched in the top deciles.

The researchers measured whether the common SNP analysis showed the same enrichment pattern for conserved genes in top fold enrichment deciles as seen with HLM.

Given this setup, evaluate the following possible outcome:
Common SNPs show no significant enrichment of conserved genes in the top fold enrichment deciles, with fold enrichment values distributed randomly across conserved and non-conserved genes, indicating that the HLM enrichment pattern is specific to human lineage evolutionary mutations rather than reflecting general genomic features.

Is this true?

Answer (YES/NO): NO